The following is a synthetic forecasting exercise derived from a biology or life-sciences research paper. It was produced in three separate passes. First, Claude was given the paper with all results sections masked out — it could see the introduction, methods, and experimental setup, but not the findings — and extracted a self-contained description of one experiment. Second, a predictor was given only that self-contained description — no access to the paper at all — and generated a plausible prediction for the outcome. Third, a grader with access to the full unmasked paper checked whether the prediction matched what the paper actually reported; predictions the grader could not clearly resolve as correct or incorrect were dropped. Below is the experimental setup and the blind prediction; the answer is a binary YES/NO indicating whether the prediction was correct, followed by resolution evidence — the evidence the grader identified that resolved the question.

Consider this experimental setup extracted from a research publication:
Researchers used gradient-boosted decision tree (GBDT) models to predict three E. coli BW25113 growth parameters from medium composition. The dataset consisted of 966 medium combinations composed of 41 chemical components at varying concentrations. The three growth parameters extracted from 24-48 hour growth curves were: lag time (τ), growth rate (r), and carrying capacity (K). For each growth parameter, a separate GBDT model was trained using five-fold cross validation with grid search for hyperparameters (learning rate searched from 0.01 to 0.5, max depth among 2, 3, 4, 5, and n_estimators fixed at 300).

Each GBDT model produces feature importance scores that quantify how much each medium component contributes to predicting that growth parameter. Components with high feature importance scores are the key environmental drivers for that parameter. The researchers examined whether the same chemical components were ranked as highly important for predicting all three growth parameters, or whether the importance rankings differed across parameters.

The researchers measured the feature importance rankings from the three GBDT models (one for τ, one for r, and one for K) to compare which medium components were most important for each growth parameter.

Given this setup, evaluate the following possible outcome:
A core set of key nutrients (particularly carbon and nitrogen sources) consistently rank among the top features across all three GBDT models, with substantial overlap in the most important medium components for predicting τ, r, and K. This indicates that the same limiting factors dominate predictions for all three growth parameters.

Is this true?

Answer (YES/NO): NO